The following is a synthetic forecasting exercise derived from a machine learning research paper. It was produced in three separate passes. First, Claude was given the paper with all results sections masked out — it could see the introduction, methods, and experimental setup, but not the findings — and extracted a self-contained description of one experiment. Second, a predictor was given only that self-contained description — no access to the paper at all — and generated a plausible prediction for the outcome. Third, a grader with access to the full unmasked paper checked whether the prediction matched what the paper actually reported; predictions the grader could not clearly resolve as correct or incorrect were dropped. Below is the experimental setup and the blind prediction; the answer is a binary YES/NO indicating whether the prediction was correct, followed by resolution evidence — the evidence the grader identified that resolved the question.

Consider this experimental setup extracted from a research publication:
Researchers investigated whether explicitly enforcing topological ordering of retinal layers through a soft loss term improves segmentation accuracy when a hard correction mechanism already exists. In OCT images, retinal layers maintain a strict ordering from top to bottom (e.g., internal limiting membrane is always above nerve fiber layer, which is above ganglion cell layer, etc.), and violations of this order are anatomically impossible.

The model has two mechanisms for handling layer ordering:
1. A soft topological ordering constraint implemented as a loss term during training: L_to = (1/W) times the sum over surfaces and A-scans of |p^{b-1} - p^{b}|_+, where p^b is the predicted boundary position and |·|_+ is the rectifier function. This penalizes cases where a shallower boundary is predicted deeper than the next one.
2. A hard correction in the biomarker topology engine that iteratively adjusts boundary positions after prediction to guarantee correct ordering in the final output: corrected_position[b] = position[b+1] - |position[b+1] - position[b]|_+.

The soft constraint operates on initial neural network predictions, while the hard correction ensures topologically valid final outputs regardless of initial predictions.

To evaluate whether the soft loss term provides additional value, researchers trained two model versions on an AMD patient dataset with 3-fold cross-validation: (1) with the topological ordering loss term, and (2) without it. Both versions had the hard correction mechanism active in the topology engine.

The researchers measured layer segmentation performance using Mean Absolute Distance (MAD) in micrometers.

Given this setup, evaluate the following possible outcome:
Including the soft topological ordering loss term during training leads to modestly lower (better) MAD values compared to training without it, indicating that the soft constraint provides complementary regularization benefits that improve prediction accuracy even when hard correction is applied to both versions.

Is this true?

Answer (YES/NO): NO